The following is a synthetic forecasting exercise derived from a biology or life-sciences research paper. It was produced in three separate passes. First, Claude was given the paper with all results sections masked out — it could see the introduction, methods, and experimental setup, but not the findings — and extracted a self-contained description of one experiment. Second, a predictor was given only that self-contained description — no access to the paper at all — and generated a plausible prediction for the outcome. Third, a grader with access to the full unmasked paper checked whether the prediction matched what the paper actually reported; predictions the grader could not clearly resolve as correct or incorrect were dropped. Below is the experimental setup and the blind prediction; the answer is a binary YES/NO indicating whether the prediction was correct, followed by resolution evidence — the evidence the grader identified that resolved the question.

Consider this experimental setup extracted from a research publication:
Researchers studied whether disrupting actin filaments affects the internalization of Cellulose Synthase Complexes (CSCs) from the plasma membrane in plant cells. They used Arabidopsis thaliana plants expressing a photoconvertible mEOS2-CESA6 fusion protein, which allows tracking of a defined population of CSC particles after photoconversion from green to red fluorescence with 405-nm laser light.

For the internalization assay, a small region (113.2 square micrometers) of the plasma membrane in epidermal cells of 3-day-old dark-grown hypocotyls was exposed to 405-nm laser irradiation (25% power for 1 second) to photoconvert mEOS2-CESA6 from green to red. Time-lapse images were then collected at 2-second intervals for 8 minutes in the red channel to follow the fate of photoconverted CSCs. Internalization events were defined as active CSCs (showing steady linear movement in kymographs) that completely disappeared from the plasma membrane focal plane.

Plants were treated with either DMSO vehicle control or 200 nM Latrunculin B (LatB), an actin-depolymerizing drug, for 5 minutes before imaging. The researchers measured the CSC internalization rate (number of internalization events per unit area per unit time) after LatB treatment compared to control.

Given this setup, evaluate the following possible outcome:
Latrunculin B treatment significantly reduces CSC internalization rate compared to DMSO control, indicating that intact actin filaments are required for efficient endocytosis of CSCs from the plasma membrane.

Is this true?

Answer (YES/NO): YES